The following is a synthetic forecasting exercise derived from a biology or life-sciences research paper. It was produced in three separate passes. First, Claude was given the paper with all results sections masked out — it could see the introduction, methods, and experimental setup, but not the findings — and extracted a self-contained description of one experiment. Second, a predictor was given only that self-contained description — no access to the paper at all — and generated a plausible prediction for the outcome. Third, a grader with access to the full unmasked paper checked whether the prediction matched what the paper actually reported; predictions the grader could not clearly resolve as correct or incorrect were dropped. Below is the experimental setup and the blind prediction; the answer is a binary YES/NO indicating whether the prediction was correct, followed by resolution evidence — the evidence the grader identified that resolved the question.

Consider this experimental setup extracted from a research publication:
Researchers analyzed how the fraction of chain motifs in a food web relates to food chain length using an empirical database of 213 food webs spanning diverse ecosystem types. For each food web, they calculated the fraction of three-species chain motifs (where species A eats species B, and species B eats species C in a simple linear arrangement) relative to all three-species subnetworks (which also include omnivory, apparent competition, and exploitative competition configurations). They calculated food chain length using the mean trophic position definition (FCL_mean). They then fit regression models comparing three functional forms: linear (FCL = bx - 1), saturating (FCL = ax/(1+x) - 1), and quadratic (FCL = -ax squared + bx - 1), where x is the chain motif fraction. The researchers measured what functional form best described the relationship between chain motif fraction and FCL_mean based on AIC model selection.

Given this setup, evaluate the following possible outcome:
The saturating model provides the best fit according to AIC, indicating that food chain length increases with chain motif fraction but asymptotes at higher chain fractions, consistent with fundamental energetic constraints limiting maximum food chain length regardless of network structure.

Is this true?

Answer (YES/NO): NO